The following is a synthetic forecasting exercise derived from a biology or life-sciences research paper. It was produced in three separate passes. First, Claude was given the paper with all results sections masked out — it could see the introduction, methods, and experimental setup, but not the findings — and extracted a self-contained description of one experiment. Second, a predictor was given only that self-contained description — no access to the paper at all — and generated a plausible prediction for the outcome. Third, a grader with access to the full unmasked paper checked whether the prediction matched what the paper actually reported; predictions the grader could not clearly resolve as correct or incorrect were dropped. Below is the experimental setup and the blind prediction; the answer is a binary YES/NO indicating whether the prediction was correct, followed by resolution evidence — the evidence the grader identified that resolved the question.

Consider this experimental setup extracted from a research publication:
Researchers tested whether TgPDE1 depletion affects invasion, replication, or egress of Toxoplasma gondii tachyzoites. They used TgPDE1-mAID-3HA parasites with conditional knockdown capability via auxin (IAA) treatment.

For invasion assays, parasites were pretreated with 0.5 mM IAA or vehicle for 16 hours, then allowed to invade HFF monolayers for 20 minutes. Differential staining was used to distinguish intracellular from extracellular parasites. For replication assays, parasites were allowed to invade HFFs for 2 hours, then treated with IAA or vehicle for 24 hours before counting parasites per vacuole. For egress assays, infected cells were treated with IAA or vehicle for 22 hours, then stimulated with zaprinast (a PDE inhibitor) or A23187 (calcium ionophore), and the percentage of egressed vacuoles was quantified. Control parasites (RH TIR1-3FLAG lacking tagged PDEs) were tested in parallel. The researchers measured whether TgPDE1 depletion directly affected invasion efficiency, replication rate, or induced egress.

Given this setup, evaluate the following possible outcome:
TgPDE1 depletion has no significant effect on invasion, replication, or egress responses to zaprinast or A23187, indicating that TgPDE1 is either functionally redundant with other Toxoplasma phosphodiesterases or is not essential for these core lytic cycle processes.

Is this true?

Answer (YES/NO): YES